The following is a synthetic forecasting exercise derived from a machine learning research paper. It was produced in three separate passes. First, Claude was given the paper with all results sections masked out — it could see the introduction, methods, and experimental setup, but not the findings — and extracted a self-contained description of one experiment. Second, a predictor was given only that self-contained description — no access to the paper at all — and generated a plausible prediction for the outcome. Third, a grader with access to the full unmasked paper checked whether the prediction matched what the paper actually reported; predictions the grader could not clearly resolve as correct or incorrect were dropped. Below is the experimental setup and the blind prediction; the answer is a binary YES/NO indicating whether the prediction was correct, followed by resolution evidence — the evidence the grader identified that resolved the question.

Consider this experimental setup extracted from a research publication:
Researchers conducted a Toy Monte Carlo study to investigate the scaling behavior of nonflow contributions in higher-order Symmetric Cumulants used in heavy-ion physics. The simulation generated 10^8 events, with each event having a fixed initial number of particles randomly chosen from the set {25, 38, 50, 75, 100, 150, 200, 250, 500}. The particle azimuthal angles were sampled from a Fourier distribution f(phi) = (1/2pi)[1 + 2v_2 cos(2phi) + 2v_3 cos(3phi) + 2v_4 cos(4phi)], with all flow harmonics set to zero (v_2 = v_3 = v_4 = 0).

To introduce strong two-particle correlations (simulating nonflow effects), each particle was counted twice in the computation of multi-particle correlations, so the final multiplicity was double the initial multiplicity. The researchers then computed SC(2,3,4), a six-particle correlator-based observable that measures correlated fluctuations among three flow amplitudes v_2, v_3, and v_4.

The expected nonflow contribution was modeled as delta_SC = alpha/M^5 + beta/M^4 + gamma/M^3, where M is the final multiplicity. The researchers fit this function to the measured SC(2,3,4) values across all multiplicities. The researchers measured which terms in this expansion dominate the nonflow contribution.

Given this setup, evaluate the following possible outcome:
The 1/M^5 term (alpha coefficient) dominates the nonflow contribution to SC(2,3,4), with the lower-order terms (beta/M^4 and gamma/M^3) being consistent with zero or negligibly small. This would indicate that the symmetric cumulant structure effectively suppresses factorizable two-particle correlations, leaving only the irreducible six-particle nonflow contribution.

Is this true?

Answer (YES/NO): YES